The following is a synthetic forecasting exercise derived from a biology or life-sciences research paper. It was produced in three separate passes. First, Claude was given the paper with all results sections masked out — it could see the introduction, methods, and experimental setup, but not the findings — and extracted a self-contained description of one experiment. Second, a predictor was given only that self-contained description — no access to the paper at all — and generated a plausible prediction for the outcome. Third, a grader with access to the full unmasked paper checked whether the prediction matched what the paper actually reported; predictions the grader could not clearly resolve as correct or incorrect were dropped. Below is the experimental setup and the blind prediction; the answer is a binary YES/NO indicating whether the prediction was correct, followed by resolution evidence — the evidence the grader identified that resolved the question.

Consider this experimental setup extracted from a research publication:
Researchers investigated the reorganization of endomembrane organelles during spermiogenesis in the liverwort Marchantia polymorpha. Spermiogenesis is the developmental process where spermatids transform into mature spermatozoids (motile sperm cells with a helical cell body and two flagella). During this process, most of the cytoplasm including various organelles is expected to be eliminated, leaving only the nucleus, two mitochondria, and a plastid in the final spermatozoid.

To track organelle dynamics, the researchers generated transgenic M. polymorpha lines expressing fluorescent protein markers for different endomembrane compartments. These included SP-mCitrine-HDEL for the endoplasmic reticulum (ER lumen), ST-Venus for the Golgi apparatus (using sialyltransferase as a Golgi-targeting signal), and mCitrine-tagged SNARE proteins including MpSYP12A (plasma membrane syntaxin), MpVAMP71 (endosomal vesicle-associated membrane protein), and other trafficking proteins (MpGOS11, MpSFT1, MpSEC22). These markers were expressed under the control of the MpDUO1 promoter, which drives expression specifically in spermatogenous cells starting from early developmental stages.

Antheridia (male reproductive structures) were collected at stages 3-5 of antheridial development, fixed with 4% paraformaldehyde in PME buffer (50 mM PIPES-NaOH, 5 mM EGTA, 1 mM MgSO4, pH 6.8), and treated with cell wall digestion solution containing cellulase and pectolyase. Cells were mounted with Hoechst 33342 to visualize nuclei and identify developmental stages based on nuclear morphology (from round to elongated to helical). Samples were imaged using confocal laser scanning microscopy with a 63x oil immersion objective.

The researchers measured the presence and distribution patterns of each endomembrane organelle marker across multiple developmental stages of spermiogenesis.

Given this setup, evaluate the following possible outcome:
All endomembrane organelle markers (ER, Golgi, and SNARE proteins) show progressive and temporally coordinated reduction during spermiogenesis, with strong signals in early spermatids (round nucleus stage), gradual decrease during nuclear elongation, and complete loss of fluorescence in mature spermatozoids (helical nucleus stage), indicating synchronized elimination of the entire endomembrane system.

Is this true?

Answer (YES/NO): NO